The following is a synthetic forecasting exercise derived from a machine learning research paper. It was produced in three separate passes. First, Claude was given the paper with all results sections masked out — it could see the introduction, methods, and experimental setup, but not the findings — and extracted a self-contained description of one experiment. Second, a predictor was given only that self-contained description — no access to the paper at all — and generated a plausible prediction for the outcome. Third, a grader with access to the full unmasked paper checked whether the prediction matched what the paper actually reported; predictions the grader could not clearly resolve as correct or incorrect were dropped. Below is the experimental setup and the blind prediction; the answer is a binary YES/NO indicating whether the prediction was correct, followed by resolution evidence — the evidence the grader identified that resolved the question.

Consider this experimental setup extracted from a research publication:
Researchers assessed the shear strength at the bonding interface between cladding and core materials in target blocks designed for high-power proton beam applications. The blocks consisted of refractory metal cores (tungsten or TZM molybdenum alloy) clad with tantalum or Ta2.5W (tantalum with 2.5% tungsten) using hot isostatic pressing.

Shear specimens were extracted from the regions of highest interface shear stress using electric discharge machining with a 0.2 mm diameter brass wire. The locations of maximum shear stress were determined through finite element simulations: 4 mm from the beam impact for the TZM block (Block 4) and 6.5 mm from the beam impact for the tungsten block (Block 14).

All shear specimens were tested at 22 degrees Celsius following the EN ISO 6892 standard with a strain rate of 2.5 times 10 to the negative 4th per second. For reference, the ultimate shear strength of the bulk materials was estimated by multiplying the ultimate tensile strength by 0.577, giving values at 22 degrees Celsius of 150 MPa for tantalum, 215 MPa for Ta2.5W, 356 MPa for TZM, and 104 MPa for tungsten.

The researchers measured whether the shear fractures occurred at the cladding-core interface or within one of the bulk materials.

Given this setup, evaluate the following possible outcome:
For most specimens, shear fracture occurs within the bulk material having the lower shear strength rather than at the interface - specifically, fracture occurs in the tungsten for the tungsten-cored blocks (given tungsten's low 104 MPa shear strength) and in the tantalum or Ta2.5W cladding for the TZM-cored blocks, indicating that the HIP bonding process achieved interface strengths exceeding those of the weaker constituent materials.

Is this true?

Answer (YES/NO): NO